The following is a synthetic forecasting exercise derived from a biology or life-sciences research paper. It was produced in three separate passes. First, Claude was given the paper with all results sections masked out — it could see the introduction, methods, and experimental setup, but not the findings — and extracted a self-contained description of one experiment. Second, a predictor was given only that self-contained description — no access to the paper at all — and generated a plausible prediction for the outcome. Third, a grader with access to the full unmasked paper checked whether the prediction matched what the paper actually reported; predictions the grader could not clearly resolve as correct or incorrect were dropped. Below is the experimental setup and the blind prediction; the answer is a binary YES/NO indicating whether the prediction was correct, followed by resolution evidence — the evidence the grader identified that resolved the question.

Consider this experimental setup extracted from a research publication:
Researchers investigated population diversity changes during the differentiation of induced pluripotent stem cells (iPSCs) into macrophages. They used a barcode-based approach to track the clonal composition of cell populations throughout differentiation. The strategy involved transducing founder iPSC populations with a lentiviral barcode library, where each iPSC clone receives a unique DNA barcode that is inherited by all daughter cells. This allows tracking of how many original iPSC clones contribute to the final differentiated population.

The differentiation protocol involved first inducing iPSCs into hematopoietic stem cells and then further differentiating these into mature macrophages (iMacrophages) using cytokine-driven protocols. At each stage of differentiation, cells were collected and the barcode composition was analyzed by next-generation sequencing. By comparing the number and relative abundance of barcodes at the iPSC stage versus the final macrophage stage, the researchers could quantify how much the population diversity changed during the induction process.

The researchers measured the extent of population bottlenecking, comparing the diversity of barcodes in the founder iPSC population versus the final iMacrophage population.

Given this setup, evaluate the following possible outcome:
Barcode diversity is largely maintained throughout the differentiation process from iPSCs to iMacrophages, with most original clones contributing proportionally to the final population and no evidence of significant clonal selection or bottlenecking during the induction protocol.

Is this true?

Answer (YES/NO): NO